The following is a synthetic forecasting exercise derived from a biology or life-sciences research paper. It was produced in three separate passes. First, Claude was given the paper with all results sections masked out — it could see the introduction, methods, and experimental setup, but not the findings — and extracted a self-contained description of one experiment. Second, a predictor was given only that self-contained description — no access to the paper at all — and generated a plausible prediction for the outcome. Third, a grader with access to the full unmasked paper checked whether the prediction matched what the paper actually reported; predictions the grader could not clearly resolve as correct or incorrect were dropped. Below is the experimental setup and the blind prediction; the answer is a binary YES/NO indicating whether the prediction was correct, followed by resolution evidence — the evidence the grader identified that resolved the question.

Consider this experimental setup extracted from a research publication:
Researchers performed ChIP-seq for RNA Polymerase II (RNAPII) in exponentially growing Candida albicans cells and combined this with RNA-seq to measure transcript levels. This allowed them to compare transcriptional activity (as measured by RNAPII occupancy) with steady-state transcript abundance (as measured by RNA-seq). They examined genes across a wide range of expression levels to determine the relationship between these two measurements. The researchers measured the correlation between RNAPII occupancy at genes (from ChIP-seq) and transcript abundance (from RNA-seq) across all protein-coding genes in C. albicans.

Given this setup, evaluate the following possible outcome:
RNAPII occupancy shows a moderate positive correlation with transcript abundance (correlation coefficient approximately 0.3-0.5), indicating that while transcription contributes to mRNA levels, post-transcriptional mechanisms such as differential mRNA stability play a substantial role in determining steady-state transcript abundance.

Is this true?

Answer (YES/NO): NO